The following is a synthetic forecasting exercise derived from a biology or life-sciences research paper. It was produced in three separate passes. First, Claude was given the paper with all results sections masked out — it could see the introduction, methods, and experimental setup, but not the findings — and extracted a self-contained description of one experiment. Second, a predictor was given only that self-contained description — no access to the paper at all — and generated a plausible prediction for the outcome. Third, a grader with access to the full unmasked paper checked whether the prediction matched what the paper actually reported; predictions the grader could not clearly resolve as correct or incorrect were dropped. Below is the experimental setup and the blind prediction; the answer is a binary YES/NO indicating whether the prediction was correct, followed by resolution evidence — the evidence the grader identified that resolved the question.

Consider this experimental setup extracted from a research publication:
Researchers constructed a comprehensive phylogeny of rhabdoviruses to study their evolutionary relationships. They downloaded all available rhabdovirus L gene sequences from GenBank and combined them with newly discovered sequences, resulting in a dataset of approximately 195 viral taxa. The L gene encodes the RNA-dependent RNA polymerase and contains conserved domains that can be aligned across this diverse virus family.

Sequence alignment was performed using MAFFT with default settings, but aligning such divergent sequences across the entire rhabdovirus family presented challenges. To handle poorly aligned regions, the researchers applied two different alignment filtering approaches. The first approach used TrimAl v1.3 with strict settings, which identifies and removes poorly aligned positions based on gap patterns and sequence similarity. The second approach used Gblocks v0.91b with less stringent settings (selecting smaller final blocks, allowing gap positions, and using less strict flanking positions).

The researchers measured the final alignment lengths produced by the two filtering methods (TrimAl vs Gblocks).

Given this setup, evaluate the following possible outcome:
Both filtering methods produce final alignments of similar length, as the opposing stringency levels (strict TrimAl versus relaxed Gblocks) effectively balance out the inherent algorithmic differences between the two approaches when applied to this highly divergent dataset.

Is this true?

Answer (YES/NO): NO